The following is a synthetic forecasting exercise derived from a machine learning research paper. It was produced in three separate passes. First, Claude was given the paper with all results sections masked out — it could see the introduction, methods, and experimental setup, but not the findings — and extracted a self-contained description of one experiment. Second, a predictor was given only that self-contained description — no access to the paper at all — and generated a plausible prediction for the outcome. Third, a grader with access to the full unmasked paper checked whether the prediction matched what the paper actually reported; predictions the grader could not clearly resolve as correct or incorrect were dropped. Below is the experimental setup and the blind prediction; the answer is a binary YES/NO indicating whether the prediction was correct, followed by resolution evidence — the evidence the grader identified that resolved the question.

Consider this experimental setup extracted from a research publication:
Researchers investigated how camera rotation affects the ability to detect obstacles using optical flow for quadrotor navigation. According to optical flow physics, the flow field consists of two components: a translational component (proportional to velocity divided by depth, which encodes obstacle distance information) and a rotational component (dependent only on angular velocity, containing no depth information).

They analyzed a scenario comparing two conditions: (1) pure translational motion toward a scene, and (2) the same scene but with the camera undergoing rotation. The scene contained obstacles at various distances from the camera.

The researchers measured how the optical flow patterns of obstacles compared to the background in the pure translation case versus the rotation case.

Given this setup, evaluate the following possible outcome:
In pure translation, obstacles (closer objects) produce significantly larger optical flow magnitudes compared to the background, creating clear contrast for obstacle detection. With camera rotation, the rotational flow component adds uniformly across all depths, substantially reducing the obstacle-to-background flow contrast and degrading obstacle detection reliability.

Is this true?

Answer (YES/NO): YES